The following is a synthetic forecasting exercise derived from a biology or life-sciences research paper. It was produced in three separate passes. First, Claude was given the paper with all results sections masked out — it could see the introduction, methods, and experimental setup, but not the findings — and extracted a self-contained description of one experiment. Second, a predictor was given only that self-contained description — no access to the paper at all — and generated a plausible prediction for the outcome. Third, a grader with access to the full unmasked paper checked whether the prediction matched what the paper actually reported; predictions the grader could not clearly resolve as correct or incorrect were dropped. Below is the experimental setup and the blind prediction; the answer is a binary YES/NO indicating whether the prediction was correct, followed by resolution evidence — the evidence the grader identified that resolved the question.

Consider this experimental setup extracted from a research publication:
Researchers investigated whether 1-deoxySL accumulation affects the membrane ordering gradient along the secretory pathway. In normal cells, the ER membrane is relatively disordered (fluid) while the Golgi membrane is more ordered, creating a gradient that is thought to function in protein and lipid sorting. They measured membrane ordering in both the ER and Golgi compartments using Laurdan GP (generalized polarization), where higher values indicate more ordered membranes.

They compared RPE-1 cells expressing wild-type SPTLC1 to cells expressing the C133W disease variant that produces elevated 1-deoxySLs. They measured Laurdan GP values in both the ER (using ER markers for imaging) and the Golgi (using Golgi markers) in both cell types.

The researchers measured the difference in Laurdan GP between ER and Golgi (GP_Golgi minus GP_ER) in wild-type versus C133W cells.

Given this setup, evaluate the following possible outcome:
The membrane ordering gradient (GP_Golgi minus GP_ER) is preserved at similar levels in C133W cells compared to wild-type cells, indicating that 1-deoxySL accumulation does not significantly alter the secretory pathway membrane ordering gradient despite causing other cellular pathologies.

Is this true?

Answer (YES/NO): NO